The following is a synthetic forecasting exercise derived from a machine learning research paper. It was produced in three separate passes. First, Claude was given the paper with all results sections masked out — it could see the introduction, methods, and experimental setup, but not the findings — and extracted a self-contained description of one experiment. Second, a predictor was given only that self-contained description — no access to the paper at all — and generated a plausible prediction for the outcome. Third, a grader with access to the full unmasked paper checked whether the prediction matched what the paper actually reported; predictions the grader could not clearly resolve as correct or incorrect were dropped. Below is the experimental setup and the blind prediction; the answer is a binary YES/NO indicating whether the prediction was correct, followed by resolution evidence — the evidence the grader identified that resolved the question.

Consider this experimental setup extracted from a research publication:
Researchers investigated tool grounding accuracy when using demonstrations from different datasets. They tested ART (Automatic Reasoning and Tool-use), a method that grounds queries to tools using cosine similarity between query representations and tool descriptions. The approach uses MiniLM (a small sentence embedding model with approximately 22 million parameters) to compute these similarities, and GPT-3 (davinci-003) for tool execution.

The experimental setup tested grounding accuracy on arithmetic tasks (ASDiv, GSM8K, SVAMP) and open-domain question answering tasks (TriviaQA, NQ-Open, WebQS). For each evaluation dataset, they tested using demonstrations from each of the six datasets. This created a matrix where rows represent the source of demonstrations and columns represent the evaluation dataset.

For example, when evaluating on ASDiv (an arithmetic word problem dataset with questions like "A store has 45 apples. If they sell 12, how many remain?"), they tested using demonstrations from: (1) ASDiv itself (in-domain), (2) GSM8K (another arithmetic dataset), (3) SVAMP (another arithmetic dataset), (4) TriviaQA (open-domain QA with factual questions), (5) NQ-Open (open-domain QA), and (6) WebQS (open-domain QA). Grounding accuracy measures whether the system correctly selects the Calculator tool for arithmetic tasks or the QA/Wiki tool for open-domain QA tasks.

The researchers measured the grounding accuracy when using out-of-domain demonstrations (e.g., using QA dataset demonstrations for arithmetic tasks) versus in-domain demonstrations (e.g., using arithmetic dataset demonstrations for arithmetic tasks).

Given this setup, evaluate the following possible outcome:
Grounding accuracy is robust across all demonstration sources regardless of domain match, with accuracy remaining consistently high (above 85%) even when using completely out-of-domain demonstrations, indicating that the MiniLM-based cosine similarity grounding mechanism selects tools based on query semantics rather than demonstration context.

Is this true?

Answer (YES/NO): NO